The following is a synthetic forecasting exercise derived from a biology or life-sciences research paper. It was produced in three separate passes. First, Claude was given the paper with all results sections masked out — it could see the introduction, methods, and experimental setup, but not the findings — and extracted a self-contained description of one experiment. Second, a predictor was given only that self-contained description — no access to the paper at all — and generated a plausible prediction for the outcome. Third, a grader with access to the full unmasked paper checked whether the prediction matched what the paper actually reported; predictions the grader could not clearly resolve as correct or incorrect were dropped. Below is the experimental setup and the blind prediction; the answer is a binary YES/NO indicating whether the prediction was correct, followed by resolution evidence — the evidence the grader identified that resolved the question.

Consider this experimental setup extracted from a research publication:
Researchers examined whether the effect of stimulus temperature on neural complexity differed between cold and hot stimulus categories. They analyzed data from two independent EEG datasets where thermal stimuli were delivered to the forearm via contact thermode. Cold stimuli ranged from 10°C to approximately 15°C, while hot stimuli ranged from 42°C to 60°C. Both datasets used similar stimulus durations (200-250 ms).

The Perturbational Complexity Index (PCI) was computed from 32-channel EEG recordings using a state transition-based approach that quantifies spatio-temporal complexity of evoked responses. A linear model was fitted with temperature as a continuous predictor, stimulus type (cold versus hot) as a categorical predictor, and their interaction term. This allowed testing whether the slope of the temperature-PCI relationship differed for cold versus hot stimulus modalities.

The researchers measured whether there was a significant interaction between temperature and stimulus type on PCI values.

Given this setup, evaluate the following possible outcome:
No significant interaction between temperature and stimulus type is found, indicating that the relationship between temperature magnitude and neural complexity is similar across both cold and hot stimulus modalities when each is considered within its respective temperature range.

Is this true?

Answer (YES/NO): NO